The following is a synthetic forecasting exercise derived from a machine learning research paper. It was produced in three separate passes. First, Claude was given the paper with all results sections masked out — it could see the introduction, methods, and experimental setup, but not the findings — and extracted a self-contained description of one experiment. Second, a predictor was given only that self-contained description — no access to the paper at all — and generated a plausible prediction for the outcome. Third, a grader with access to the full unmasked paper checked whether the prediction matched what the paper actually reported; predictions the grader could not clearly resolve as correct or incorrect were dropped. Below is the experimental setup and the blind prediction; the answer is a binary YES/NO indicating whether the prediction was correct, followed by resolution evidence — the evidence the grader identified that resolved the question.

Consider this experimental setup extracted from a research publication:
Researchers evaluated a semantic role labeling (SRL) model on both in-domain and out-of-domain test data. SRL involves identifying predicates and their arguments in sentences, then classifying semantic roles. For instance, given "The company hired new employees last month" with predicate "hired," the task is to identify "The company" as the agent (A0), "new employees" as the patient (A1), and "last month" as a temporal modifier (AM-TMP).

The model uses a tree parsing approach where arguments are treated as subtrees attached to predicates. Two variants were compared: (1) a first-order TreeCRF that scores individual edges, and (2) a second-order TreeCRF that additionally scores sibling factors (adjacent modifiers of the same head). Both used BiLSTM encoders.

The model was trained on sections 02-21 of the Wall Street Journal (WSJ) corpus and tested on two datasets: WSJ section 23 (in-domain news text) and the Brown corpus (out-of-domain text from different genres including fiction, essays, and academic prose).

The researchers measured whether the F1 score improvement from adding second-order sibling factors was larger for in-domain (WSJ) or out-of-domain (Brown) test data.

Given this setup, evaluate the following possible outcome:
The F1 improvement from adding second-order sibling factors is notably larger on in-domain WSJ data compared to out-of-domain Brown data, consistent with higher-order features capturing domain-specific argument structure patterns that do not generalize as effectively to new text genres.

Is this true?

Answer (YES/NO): NO